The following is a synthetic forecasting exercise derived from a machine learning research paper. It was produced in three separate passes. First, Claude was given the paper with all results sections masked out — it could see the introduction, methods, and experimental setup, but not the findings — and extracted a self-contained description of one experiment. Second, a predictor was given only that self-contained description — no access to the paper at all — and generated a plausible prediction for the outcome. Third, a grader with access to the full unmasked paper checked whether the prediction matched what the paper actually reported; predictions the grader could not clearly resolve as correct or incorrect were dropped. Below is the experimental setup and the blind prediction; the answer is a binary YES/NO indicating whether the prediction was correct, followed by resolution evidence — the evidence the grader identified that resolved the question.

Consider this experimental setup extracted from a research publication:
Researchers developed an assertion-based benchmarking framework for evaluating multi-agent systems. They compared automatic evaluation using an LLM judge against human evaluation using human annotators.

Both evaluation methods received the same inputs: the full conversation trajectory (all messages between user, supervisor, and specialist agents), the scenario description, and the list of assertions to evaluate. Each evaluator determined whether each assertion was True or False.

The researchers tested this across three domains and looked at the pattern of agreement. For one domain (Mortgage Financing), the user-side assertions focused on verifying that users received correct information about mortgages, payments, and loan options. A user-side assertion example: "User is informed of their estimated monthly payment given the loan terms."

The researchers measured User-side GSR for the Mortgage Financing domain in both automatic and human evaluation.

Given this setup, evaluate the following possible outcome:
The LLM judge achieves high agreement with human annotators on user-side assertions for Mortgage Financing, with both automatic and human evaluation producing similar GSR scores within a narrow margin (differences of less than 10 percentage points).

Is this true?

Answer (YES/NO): YES